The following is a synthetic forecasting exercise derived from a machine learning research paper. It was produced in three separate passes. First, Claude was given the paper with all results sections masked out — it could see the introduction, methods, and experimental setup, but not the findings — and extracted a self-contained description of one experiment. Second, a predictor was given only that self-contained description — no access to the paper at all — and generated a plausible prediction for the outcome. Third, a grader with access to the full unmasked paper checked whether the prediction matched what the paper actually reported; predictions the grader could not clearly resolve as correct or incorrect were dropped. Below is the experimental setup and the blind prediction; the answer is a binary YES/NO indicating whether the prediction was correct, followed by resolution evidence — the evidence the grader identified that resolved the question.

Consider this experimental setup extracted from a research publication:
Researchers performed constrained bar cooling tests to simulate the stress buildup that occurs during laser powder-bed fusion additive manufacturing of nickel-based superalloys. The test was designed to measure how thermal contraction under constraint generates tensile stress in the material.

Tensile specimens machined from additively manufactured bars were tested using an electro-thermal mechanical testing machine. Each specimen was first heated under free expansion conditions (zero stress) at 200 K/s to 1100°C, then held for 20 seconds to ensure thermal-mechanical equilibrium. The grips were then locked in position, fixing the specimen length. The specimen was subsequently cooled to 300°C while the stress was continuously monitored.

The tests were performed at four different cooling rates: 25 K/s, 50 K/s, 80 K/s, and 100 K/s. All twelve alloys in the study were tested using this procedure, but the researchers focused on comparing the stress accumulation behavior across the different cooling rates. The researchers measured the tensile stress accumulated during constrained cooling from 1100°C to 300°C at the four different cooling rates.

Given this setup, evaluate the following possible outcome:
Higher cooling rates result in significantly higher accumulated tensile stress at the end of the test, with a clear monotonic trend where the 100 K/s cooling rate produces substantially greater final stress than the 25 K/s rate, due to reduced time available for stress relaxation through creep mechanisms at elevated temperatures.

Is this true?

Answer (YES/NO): NO